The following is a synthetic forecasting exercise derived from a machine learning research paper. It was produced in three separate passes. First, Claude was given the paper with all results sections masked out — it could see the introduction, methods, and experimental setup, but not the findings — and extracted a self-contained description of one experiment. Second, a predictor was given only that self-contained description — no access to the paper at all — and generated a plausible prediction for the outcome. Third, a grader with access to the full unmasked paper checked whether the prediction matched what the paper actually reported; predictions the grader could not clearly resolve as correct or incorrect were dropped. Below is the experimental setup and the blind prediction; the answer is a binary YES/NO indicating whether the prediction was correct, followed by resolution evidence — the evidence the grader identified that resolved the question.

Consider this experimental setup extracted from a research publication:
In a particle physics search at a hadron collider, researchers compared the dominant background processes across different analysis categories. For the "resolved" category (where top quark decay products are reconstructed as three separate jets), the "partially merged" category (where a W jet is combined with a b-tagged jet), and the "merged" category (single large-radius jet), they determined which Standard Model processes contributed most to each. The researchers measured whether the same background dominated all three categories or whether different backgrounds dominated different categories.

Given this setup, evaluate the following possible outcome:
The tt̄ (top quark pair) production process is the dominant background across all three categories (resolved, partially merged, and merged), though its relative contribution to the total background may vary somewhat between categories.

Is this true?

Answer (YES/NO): NO